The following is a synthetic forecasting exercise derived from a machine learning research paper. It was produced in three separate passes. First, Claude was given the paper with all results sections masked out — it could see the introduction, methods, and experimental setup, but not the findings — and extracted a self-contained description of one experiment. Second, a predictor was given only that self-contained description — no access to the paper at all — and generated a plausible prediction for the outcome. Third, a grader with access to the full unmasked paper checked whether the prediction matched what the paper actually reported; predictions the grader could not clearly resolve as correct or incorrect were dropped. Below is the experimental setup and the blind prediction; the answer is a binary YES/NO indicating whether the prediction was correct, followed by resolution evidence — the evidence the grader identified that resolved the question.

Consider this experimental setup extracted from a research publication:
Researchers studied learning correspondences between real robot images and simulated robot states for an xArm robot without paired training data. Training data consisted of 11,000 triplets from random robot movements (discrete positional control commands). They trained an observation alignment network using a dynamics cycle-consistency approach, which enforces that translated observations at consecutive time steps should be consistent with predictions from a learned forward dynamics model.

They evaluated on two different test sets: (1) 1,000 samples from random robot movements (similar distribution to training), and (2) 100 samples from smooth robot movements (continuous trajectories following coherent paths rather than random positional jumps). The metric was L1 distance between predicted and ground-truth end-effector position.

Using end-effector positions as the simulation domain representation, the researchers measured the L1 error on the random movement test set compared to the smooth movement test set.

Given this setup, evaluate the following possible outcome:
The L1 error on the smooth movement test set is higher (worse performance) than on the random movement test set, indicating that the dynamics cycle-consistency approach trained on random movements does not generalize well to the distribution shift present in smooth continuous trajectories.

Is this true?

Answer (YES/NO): YES